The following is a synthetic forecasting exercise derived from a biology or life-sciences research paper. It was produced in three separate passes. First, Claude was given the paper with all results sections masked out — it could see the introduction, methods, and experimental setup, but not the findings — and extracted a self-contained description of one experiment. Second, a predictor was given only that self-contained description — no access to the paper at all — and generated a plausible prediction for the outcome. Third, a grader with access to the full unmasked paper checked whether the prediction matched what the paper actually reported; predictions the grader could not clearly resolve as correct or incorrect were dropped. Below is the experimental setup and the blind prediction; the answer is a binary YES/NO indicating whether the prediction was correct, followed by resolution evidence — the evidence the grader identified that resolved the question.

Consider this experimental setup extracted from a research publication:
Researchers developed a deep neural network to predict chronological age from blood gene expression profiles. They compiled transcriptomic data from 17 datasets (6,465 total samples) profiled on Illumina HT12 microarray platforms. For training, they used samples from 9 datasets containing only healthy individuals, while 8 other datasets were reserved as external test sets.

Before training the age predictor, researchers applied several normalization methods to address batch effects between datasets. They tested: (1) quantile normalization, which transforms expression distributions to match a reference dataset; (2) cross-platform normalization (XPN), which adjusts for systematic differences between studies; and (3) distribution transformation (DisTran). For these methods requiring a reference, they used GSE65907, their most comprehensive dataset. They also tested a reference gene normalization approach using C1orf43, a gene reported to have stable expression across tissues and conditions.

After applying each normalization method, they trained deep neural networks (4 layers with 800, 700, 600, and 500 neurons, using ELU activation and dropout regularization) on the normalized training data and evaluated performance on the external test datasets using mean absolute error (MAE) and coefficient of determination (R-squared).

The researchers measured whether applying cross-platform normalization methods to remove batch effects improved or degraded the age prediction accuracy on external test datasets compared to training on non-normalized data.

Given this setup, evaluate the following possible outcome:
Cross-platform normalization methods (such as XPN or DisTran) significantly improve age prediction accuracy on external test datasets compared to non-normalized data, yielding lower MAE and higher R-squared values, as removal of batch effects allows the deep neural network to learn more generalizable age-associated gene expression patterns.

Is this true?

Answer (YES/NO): NO